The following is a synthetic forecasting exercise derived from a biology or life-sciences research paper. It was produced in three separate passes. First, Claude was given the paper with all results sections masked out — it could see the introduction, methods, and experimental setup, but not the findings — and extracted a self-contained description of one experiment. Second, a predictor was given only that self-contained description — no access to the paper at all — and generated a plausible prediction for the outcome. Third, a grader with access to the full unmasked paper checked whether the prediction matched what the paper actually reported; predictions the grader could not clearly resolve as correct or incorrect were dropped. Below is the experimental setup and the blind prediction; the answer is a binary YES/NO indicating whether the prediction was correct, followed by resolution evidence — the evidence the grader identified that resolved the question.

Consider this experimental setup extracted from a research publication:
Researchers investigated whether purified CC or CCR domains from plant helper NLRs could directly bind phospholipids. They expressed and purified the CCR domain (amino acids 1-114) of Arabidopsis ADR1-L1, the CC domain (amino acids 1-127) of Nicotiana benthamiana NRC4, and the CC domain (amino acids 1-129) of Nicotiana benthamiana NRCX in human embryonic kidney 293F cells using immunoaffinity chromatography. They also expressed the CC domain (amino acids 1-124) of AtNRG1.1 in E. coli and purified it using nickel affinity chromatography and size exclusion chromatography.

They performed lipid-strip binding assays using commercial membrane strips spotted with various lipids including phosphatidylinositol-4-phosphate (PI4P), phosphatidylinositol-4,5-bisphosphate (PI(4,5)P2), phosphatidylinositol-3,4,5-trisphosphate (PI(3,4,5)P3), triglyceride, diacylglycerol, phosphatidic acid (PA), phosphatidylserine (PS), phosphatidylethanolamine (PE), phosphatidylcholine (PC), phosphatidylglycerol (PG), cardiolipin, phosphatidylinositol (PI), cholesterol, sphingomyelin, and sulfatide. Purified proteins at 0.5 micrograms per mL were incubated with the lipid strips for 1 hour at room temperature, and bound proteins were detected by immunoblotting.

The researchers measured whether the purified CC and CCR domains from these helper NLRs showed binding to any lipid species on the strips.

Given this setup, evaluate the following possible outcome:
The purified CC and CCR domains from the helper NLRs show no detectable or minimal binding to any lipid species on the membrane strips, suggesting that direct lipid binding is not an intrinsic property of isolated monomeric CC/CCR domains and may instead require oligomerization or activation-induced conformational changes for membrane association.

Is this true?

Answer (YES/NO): NO